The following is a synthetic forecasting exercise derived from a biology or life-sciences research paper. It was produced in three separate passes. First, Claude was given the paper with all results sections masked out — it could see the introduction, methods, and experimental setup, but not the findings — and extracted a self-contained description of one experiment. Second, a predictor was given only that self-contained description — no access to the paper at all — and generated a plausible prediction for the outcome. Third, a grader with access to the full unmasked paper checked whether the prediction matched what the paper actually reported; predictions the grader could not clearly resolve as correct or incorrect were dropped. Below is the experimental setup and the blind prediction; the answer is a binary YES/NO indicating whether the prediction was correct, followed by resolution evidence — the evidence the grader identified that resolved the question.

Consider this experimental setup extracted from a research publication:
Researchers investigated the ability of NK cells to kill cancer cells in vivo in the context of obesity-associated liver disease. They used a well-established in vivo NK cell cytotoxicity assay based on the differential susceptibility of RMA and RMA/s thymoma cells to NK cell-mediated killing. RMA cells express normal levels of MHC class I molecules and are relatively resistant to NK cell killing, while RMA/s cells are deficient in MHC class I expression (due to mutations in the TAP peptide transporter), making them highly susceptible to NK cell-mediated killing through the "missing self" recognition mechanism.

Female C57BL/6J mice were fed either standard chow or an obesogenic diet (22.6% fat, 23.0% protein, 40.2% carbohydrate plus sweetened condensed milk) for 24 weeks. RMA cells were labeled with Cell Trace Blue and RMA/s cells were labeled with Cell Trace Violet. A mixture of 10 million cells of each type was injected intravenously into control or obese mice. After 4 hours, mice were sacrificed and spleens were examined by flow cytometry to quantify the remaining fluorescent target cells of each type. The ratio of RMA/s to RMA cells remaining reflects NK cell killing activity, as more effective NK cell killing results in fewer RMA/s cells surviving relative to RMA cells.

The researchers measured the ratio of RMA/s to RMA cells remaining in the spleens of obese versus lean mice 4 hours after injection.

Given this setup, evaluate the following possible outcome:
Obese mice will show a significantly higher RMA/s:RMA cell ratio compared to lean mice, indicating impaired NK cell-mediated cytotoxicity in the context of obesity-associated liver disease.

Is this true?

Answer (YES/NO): YES